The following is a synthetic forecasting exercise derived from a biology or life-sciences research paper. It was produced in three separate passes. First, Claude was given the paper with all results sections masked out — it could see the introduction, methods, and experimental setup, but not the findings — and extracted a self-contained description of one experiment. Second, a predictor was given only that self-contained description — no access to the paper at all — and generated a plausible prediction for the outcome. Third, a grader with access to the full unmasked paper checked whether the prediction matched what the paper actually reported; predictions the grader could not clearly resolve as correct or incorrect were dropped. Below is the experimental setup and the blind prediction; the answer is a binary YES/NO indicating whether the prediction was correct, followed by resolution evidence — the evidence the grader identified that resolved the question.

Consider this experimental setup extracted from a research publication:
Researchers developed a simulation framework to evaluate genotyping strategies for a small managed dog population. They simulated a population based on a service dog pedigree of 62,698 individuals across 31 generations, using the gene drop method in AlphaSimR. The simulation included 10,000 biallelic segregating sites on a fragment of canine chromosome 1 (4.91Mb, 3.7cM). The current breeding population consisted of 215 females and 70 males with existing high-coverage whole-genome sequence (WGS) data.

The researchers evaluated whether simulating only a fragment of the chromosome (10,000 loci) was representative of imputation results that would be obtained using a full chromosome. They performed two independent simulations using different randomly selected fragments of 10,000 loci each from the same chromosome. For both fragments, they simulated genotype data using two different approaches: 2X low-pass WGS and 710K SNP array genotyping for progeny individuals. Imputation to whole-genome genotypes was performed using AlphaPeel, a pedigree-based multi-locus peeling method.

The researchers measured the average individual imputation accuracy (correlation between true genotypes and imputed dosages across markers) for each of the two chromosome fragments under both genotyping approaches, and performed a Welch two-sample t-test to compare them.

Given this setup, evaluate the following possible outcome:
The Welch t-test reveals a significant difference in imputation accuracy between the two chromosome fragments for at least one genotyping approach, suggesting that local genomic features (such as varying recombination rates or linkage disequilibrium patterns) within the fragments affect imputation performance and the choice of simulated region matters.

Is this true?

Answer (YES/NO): NO